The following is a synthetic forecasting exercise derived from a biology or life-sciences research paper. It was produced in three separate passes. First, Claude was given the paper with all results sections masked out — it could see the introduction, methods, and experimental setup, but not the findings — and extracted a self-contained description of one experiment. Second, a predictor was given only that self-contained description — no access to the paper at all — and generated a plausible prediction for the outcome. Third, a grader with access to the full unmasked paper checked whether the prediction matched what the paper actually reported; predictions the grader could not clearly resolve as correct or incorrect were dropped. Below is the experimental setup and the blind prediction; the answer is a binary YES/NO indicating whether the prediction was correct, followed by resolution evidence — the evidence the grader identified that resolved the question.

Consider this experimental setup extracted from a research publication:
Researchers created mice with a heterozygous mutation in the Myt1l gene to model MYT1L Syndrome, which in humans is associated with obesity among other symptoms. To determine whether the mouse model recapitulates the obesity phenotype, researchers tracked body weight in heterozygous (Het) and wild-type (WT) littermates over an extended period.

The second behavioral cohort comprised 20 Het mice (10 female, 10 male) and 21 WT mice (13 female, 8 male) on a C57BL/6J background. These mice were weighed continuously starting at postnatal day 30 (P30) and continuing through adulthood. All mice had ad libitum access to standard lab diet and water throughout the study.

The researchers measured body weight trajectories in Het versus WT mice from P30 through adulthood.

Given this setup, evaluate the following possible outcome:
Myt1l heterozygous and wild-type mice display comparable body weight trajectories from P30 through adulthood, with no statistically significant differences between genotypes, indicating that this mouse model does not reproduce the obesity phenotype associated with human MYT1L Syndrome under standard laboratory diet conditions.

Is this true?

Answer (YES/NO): NO